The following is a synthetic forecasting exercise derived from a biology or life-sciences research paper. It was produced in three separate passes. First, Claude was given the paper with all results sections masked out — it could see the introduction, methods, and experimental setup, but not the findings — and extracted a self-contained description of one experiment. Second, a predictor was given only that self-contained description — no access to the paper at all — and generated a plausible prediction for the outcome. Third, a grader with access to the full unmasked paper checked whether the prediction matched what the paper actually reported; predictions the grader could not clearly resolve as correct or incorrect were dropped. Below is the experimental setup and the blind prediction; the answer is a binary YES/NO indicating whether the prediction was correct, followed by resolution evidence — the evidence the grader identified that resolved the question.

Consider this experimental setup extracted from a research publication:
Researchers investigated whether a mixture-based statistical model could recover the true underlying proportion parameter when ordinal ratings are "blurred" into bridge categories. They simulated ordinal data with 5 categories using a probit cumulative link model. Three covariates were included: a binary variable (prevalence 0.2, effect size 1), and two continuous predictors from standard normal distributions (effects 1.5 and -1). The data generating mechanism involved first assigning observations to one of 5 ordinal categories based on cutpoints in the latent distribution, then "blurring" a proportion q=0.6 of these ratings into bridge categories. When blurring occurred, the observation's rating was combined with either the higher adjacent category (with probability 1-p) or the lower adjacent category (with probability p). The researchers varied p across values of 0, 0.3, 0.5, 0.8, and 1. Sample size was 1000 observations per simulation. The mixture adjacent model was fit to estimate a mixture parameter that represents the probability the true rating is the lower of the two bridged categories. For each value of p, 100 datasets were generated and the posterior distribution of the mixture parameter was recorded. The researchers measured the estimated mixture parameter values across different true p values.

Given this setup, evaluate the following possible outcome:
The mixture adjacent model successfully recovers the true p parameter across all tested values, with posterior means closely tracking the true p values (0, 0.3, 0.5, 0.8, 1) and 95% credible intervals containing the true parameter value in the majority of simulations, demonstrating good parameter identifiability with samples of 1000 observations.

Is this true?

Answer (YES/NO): NO